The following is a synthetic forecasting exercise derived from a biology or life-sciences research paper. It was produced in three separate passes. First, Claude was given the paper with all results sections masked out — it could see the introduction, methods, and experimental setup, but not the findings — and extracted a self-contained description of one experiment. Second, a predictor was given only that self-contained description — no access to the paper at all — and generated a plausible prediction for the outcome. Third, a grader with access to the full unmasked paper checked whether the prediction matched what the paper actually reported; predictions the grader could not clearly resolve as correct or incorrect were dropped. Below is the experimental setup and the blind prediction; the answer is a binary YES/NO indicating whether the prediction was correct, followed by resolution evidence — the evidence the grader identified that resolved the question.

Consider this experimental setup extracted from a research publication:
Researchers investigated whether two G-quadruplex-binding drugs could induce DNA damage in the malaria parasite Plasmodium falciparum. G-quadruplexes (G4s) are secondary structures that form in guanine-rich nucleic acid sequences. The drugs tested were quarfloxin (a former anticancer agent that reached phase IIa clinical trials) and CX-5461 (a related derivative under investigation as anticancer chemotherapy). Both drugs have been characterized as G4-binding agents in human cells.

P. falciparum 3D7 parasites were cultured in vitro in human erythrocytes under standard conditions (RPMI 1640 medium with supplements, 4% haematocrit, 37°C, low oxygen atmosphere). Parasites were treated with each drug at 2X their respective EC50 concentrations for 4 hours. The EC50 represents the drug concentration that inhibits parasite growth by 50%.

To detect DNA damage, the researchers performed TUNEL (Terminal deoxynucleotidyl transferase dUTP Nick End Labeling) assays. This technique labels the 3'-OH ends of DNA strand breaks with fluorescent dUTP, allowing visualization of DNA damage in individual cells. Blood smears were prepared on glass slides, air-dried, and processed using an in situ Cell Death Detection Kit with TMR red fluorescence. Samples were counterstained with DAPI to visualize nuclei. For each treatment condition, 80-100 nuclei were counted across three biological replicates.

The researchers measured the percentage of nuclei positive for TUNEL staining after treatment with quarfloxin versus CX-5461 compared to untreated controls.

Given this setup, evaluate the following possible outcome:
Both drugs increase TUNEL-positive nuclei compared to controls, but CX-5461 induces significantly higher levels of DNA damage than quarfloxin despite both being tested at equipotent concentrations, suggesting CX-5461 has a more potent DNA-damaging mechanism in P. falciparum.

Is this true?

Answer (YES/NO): YES